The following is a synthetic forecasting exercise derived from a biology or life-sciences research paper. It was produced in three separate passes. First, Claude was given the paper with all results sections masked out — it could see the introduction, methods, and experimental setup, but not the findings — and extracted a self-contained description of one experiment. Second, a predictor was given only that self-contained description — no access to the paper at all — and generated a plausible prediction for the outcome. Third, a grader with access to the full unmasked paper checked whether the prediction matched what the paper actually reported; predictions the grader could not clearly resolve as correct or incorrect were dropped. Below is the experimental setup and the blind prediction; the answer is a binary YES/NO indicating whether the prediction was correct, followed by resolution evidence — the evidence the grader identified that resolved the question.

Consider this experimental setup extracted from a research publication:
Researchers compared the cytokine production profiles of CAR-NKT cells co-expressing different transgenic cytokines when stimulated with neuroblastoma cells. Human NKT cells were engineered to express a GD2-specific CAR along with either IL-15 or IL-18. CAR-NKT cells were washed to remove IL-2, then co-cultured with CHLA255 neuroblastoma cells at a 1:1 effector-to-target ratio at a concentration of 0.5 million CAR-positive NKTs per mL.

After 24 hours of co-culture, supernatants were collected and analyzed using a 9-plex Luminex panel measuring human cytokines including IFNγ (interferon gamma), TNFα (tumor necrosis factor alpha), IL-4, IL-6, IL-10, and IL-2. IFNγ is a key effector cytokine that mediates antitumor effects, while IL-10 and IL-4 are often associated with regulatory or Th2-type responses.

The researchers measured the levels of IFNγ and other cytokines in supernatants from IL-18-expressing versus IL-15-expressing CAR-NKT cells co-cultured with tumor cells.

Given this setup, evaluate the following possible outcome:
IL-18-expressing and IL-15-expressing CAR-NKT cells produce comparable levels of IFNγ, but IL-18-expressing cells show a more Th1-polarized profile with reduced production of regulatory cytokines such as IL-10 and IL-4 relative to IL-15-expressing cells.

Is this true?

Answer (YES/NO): NO